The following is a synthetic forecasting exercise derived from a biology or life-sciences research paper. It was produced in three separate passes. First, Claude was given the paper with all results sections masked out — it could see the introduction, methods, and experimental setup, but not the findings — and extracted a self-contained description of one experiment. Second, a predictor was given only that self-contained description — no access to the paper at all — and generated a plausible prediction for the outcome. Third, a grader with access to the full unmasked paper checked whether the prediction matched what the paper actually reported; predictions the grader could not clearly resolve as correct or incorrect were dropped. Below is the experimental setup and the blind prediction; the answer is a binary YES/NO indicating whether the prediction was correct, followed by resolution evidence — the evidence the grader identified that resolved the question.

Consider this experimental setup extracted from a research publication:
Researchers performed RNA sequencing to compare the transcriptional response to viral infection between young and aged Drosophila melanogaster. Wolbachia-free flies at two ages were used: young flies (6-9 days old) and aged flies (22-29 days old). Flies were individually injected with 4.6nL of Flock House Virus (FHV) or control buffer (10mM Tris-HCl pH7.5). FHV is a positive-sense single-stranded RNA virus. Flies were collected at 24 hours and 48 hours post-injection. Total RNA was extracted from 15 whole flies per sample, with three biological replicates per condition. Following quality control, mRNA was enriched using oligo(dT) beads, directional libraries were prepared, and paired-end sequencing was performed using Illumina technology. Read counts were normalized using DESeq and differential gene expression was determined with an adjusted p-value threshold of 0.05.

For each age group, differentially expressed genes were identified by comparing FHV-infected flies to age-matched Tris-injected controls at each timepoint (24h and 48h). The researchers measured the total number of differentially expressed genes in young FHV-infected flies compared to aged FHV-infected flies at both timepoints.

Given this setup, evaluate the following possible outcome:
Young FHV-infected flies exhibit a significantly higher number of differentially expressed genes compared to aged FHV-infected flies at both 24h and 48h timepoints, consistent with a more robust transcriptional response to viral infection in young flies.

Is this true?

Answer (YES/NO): NO